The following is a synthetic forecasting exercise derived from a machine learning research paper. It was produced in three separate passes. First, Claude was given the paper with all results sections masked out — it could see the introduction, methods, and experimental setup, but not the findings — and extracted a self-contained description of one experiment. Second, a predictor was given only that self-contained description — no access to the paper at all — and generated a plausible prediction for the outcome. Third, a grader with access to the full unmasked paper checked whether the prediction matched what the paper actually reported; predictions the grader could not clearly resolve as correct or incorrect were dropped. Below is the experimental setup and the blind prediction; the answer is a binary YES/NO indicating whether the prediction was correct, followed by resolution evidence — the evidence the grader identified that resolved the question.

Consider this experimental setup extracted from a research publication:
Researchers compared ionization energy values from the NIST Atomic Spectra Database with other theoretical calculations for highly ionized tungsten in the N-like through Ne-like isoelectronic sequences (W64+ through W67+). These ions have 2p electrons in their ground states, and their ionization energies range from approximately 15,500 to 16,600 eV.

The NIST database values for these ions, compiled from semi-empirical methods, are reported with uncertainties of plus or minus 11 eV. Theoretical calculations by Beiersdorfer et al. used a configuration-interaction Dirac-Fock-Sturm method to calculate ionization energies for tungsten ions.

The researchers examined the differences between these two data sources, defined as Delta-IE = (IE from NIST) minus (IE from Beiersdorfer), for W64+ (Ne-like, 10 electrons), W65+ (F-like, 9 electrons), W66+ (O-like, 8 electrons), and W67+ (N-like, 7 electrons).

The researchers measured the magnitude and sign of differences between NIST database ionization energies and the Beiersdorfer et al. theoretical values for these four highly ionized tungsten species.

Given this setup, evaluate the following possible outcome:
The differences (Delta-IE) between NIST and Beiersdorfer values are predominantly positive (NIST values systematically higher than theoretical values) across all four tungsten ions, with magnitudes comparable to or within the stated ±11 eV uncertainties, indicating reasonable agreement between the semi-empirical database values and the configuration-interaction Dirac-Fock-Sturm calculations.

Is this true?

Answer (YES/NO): NO